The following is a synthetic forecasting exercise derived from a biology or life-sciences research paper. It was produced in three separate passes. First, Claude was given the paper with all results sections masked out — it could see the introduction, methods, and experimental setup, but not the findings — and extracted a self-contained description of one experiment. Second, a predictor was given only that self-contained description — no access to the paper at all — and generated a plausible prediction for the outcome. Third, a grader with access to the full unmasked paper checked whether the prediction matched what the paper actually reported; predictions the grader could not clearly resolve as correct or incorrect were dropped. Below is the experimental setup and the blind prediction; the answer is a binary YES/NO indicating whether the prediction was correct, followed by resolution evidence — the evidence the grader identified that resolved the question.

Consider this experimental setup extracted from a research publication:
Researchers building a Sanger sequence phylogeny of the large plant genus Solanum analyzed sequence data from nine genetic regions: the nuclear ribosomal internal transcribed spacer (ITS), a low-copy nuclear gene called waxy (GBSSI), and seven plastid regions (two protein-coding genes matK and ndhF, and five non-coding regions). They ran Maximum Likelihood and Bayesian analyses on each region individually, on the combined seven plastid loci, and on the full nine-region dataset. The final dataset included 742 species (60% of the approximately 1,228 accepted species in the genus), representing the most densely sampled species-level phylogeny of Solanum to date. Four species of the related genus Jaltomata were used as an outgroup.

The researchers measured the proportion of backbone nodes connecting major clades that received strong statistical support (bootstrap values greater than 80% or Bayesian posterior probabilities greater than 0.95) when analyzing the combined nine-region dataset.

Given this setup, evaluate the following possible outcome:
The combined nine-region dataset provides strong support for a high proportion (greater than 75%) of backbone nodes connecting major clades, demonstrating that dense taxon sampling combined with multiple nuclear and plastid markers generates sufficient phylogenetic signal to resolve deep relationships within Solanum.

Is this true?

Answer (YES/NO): NO